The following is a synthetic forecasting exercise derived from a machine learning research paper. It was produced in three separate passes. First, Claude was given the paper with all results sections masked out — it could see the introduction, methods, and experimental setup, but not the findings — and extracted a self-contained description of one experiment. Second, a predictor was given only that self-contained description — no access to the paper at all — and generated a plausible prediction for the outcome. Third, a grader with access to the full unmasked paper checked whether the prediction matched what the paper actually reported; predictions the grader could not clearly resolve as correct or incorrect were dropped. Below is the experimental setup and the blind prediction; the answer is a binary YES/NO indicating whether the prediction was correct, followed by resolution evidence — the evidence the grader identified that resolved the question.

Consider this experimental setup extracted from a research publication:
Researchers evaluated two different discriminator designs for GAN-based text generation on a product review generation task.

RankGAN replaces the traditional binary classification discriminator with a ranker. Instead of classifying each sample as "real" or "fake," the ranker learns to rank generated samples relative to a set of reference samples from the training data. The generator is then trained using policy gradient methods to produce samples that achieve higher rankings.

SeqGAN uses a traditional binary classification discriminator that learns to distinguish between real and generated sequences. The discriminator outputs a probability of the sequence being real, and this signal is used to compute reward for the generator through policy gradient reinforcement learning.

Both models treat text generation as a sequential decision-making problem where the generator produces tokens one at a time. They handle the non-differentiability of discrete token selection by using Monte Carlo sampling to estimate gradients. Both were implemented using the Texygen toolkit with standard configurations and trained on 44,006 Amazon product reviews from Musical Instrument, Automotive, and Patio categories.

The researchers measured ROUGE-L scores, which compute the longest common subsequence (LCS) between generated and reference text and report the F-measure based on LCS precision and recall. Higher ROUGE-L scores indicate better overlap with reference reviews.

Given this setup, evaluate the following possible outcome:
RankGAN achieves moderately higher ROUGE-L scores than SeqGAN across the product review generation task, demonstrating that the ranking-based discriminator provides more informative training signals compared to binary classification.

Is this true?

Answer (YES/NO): NO